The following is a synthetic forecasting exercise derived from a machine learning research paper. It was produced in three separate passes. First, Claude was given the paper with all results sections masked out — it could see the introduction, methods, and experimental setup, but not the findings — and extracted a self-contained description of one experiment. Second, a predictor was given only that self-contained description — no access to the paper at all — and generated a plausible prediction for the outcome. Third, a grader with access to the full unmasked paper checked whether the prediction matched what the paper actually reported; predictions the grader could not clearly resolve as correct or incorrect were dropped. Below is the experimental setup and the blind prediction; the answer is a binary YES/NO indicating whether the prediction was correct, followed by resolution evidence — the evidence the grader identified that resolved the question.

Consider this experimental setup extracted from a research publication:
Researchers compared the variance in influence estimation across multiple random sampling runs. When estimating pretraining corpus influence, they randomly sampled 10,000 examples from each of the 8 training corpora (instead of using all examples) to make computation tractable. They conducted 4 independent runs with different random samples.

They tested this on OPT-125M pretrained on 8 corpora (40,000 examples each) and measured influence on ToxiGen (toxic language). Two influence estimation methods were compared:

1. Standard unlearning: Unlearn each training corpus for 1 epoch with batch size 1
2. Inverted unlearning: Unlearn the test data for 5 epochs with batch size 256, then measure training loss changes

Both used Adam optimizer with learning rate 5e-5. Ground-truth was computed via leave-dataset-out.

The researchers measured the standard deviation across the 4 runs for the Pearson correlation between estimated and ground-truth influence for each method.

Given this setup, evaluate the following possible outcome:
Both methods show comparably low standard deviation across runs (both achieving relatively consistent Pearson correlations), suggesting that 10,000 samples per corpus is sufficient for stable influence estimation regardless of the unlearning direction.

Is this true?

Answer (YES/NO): NO